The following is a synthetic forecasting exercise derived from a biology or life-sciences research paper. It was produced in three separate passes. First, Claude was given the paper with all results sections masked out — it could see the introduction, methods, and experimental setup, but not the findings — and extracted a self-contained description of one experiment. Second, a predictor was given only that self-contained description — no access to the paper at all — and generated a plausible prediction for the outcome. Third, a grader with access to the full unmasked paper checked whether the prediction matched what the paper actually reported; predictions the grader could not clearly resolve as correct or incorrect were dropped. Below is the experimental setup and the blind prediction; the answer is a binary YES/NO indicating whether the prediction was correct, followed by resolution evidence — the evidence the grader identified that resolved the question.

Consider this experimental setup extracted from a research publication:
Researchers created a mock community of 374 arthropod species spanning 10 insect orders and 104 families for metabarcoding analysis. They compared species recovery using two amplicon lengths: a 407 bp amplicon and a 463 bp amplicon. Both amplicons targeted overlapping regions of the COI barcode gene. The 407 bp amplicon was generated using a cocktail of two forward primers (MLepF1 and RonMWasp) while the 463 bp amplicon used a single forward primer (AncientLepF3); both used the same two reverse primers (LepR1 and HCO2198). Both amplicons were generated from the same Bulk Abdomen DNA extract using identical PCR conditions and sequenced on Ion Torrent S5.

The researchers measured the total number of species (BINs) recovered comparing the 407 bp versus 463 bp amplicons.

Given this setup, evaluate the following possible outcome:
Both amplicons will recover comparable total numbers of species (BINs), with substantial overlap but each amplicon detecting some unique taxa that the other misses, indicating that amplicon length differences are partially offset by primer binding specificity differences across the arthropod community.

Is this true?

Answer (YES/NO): NO